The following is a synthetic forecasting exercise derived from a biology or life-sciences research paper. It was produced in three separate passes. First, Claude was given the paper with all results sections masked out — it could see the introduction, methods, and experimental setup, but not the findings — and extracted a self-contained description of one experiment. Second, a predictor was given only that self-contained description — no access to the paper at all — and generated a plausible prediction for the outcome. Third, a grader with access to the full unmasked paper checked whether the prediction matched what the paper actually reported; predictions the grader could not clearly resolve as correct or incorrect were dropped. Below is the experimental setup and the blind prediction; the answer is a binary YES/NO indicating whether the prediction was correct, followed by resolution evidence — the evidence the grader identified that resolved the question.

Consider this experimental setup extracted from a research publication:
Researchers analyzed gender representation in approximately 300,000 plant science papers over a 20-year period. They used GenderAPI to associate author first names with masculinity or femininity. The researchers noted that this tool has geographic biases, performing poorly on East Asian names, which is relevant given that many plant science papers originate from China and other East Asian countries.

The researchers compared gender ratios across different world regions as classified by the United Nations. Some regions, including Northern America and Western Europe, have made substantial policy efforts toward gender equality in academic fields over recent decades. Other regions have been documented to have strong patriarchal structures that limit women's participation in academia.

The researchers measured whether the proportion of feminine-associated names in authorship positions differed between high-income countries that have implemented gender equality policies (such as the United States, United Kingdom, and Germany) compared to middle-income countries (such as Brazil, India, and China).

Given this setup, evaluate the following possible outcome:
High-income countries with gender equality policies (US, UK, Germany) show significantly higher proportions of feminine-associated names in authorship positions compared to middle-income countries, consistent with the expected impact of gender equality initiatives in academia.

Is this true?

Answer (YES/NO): NO